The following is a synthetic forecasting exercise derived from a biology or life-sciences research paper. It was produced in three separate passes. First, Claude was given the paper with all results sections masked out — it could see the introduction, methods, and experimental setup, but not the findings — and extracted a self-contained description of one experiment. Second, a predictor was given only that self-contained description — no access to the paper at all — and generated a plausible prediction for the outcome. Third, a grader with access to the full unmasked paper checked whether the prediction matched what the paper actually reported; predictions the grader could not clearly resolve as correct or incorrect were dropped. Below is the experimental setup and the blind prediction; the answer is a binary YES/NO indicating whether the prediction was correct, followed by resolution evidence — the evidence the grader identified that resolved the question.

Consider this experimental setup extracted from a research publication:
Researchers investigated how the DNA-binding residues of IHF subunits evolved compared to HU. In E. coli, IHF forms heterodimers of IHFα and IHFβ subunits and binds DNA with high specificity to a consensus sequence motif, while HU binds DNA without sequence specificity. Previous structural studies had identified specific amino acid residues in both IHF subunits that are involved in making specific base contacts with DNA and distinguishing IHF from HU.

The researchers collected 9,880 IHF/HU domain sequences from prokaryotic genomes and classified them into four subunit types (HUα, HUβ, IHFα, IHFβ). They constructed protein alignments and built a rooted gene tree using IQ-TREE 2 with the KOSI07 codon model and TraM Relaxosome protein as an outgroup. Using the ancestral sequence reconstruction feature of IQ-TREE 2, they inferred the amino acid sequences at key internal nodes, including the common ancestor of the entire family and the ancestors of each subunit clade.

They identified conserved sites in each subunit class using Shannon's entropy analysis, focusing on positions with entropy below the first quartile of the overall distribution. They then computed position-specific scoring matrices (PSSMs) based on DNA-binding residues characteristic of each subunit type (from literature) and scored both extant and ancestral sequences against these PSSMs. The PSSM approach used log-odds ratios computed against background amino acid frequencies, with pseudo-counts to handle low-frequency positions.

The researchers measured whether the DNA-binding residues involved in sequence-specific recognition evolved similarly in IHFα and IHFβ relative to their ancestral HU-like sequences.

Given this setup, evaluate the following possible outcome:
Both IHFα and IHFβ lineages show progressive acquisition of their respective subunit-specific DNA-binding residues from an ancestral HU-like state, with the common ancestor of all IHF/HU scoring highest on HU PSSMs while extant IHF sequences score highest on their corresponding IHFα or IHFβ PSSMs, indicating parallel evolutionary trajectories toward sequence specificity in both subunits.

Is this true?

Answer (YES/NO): NO